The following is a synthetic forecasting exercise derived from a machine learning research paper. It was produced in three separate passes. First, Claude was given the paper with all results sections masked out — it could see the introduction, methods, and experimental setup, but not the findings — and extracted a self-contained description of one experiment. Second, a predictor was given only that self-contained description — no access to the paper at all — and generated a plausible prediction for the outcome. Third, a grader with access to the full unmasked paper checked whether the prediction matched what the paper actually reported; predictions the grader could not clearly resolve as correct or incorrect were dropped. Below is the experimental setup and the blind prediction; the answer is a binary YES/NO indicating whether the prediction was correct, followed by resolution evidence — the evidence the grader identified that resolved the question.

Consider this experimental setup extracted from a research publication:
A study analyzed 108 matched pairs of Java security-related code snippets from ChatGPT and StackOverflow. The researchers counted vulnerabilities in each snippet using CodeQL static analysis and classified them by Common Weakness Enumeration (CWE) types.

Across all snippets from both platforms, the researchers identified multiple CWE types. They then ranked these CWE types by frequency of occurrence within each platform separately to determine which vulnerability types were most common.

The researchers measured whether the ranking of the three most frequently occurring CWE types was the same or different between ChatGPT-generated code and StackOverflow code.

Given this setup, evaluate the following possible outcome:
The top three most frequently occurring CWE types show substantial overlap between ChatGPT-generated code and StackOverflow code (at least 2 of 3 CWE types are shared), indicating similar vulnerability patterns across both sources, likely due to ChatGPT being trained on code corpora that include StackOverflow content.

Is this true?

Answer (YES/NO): YES